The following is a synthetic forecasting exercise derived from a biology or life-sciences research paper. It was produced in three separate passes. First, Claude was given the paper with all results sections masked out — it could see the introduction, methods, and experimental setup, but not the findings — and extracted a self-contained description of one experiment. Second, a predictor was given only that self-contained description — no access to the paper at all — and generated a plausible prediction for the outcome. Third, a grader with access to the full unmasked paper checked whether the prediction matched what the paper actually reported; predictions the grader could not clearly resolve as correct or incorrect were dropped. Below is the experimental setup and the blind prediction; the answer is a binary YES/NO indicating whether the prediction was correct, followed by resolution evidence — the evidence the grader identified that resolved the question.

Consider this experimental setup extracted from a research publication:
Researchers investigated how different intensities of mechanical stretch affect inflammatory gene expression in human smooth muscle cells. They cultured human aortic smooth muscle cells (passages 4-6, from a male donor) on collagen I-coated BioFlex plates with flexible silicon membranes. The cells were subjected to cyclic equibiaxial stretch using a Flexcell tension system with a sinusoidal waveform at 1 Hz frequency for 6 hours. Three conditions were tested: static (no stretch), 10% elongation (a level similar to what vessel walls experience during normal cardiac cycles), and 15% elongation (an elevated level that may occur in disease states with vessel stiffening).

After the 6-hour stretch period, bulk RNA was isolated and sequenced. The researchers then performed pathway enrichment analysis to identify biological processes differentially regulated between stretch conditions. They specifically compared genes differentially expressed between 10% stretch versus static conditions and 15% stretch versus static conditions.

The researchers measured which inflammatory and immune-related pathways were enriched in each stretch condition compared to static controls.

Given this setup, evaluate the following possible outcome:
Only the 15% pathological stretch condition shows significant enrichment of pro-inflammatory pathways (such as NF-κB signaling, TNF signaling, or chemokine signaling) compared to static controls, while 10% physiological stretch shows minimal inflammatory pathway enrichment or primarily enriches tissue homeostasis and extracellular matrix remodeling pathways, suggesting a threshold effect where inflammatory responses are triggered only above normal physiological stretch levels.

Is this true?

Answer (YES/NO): NO